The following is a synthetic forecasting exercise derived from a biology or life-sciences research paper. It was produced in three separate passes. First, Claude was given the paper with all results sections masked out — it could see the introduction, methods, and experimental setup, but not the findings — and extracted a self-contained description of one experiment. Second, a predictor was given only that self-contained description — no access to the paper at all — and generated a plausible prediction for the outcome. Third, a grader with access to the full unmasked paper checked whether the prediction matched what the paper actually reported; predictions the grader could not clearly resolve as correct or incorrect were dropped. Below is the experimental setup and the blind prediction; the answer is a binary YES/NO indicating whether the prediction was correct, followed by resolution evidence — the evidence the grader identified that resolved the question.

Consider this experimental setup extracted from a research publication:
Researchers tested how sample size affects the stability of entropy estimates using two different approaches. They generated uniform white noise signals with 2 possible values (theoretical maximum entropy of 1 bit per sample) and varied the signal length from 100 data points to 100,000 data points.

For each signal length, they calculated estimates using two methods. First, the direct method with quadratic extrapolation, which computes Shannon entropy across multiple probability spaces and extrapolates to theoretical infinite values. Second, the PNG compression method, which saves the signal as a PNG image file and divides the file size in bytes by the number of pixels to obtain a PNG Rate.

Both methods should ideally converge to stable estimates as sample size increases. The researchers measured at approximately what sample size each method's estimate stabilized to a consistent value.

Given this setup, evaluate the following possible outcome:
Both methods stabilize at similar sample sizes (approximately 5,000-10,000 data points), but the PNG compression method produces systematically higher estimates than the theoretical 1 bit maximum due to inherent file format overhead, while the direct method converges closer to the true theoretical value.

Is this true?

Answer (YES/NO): NO